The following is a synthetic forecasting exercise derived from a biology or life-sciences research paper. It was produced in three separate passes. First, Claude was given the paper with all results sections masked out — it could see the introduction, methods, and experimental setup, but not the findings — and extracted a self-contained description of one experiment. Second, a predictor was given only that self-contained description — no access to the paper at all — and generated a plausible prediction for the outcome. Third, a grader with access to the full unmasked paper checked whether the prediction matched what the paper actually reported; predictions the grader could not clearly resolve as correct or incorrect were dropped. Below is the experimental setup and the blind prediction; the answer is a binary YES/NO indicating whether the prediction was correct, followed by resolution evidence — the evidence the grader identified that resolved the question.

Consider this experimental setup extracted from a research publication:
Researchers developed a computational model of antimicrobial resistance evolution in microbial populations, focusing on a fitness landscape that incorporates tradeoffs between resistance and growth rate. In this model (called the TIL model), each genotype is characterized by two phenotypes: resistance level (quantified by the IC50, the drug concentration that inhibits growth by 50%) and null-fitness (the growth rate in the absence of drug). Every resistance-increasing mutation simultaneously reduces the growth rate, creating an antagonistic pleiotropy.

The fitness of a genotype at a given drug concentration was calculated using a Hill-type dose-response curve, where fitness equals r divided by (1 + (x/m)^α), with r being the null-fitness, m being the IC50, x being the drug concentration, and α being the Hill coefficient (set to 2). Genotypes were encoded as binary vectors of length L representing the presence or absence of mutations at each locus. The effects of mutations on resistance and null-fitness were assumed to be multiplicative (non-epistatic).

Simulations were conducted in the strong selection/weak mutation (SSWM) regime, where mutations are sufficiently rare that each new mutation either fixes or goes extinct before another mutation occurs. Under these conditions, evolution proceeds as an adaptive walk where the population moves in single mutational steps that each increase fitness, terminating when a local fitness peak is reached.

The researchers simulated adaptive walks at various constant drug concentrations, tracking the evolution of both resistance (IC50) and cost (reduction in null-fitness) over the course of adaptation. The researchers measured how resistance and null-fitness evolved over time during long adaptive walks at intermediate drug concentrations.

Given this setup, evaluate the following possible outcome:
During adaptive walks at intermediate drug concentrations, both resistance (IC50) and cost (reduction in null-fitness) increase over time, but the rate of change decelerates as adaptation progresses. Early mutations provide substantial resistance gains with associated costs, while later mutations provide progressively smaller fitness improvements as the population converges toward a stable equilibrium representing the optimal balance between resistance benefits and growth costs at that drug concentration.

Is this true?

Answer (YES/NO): NO